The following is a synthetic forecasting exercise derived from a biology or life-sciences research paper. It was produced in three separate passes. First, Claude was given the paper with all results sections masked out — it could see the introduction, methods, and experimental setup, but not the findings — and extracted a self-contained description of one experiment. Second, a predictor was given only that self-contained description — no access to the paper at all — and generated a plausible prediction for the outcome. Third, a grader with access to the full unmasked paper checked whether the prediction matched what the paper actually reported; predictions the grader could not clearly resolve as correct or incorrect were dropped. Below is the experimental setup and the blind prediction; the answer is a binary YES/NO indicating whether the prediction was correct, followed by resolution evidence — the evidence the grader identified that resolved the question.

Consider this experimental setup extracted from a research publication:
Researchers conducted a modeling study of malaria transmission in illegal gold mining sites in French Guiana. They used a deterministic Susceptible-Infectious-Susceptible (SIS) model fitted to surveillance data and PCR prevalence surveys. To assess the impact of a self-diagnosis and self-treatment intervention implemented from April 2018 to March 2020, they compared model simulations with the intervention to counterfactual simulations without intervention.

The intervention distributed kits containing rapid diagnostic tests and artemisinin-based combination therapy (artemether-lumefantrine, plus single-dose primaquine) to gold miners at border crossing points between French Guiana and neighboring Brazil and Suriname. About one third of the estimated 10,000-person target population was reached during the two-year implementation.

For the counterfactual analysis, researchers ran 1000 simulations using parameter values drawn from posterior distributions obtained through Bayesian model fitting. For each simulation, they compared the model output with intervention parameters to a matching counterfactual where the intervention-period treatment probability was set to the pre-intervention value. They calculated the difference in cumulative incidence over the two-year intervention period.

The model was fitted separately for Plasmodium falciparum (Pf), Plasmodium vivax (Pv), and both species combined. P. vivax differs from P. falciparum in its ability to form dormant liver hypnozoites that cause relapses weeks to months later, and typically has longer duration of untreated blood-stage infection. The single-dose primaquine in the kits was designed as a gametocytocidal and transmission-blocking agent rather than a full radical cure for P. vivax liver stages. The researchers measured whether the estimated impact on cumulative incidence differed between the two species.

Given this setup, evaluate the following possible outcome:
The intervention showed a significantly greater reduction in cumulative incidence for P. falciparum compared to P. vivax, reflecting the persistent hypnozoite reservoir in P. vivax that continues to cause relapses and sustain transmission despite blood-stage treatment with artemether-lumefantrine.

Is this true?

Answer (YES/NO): YES